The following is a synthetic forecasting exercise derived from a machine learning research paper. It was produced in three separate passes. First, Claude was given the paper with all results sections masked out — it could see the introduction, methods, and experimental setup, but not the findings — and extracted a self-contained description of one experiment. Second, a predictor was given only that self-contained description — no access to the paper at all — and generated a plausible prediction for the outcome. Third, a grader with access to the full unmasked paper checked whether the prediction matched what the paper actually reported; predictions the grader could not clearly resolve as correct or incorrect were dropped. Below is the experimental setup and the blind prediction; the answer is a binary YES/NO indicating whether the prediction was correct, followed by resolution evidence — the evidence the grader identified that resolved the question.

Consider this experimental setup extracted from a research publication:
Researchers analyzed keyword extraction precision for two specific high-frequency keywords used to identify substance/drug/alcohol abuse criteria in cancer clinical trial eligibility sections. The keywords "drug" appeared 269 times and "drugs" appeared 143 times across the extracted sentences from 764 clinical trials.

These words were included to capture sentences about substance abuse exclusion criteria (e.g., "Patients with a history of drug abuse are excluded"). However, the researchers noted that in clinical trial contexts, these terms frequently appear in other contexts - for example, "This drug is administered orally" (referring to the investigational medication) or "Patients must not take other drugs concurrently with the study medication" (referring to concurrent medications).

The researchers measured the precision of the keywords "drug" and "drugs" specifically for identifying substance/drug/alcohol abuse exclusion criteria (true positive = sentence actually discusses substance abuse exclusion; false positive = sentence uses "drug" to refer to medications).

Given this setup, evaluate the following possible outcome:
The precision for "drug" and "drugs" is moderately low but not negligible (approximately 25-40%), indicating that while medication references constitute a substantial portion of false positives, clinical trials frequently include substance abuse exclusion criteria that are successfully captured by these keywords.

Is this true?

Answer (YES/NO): NO